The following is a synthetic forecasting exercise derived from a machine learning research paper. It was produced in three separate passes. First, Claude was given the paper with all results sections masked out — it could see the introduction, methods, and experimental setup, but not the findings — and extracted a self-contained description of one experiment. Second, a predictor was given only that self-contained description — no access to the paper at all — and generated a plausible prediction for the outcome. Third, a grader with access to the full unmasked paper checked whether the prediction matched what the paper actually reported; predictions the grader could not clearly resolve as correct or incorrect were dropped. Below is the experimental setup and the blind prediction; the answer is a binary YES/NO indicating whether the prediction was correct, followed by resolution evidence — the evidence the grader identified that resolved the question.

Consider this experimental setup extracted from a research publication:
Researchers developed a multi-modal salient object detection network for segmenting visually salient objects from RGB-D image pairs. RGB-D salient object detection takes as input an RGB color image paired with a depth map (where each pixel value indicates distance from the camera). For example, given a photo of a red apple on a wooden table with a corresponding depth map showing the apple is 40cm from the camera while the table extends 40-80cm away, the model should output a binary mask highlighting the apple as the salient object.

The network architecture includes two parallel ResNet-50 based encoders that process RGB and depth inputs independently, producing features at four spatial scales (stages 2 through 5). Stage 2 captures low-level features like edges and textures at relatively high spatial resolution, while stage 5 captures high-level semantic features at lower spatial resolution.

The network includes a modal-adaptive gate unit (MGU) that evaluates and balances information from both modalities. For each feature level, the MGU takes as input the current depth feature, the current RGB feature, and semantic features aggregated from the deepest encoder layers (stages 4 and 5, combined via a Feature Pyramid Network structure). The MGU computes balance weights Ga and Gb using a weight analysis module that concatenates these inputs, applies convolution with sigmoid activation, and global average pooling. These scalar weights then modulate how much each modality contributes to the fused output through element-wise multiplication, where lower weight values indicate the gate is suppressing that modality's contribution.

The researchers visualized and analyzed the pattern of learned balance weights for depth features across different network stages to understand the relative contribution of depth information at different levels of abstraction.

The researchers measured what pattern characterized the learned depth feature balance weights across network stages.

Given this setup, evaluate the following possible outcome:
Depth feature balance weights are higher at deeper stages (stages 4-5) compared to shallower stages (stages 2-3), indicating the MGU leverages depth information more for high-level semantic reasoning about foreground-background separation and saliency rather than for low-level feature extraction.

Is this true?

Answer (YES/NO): NO